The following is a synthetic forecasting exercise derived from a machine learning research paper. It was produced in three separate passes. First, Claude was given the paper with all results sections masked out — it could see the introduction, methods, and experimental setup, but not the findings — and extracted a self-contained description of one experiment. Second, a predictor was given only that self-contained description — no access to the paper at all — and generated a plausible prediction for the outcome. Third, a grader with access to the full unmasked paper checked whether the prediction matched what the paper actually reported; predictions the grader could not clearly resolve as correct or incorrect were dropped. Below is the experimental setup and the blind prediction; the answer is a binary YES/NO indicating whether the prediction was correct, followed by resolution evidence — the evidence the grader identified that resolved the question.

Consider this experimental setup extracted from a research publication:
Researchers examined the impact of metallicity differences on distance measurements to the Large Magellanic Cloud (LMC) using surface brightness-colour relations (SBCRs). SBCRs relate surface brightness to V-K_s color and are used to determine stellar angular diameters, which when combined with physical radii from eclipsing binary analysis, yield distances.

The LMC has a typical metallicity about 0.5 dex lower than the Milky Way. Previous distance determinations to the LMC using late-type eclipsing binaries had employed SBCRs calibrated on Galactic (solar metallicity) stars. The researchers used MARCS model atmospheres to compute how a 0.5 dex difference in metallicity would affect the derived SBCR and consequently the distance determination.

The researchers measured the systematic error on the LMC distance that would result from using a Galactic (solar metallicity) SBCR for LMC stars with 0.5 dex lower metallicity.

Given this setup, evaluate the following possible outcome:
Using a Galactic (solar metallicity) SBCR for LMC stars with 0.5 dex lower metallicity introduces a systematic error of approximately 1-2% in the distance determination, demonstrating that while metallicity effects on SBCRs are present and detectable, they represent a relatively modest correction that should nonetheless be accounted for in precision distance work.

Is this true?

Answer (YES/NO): NO